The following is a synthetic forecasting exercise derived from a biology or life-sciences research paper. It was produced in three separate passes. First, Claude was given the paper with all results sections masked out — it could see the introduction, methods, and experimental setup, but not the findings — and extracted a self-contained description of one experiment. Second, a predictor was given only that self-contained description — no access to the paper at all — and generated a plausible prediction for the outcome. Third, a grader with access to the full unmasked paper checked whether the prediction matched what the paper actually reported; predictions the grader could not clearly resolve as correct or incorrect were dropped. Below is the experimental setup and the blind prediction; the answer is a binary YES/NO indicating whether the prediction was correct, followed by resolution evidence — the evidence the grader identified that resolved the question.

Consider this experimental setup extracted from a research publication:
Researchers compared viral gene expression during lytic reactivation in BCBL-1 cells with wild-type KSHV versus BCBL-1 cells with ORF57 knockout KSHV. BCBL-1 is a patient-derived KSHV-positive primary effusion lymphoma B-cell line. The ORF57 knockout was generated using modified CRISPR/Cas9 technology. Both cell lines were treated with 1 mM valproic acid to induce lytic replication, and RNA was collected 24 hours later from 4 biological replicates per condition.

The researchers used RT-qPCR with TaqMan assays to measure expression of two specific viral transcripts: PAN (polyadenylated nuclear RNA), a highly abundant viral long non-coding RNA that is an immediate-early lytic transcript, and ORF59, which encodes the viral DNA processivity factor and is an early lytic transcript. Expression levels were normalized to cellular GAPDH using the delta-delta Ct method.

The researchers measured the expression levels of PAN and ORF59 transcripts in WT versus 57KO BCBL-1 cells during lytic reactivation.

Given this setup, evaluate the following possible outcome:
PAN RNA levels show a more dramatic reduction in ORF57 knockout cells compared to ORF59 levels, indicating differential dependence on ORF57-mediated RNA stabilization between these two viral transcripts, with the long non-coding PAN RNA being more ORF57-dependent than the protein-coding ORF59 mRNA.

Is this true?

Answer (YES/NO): NO